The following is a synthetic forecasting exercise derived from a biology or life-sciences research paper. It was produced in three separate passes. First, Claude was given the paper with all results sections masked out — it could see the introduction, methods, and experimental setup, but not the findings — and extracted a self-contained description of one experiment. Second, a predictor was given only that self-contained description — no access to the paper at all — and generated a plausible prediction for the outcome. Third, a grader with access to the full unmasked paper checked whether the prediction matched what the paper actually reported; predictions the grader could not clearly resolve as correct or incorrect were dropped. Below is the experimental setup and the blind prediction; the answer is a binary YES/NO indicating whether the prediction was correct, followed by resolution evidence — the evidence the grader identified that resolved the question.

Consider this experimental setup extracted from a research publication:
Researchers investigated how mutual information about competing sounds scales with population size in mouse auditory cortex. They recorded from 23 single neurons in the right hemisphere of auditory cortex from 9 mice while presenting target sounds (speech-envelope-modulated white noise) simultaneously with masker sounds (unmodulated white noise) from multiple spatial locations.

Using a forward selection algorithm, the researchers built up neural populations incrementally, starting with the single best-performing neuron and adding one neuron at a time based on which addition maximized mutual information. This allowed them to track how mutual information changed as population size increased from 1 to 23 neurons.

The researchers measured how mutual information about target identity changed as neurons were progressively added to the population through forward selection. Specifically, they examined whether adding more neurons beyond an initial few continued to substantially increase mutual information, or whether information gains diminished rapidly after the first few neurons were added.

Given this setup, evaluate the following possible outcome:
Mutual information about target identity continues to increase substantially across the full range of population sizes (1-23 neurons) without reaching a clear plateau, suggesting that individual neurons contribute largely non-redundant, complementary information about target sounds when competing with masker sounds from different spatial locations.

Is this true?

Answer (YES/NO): NO